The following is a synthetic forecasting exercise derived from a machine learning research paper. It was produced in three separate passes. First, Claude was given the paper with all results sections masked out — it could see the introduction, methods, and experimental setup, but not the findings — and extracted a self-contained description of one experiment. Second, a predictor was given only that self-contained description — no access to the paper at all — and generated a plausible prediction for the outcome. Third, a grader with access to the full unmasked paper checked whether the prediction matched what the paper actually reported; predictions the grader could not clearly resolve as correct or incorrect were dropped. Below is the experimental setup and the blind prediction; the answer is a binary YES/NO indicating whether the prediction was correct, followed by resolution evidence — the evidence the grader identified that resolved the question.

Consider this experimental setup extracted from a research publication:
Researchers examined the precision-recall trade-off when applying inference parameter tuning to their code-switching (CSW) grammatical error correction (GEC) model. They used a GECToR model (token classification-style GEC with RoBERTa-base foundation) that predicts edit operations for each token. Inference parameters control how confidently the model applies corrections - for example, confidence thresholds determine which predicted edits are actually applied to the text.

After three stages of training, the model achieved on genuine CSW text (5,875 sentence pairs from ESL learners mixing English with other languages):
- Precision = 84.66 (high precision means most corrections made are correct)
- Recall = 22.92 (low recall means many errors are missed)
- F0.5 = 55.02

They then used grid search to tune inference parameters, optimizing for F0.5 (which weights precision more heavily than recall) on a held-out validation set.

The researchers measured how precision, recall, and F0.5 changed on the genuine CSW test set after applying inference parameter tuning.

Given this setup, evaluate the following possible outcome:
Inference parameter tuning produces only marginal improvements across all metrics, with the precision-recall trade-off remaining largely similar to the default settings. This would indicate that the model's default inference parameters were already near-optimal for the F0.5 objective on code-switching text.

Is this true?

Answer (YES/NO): NO